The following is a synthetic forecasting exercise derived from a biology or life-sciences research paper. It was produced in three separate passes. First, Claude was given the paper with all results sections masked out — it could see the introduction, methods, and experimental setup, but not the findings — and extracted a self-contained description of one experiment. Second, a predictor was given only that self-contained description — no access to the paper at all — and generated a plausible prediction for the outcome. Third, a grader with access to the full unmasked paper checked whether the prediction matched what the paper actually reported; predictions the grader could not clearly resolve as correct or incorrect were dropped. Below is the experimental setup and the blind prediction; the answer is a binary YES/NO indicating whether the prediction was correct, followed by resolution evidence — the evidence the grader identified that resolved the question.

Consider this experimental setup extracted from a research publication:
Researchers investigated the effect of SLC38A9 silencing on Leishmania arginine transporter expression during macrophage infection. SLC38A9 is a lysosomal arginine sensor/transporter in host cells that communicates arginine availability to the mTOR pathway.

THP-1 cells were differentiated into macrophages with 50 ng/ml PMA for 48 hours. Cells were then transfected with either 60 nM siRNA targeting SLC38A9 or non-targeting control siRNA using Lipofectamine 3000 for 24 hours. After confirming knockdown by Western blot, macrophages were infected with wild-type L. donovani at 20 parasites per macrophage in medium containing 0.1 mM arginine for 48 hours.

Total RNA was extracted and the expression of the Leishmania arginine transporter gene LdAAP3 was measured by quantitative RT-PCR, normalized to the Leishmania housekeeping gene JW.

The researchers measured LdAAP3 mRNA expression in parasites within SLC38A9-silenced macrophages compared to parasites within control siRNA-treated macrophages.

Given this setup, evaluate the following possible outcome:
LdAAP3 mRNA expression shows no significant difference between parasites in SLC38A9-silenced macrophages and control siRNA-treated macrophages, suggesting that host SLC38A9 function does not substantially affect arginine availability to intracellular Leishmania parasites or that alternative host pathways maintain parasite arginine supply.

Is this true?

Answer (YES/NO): NO